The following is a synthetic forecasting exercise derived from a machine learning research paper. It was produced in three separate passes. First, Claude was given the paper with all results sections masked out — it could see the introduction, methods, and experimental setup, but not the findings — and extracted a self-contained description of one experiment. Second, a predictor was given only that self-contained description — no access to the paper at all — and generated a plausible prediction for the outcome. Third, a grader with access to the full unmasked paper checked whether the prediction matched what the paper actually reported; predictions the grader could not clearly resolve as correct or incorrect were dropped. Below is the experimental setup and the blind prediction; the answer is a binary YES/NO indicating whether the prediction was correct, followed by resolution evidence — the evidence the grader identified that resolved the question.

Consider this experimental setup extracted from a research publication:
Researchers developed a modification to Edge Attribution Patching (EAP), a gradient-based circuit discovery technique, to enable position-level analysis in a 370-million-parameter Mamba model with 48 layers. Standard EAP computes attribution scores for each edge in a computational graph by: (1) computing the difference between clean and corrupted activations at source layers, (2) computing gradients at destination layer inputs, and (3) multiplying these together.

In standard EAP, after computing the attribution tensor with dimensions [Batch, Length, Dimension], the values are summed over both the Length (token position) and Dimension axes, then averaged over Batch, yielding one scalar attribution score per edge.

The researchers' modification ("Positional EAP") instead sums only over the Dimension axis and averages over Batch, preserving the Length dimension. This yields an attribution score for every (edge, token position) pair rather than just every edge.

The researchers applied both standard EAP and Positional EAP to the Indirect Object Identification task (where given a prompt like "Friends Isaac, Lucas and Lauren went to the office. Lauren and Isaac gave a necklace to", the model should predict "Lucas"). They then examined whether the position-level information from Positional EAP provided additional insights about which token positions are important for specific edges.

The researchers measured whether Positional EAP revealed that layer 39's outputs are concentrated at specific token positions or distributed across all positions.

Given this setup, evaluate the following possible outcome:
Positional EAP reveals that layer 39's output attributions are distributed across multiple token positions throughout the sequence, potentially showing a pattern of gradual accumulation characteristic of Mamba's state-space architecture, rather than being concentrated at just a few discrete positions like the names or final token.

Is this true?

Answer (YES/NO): NO